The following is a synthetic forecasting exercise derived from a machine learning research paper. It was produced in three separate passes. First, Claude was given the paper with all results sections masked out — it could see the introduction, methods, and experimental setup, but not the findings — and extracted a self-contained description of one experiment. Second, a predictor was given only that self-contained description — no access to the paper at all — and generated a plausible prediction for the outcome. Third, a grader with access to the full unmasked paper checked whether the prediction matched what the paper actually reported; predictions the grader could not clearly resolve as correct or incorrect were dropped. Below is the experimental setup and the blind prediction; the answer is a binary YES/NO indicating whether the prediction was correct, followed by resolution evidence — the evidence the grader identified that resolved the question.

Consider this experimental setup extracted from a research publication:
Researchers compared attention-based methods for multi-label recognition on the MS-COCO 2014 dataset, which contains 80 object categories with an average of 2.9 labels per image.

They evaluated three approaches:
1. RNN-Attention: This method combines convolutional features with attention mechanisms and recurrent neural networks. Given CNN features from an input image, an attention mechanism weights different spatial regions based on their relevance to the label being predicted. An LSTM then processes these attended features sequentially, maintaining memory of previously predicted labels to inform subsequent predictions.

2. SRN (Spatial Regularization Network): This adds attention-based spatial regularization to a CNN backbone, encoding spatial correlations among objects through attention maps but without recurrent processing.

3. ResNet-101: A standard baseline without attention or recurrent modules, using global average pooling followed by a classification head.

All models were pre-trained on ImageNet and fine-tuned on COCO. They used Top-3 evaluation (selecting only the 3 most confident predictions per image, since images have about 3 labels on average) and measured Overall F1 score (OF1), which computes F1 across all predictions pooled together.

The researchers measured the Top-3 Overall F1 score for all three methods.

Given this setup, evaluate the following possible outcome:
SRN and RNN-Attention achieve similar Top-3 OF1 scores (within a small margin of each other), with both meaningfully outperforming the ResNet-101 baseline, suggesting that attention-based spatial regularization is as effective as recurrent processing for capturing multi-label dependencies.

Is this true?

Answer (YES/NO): NO